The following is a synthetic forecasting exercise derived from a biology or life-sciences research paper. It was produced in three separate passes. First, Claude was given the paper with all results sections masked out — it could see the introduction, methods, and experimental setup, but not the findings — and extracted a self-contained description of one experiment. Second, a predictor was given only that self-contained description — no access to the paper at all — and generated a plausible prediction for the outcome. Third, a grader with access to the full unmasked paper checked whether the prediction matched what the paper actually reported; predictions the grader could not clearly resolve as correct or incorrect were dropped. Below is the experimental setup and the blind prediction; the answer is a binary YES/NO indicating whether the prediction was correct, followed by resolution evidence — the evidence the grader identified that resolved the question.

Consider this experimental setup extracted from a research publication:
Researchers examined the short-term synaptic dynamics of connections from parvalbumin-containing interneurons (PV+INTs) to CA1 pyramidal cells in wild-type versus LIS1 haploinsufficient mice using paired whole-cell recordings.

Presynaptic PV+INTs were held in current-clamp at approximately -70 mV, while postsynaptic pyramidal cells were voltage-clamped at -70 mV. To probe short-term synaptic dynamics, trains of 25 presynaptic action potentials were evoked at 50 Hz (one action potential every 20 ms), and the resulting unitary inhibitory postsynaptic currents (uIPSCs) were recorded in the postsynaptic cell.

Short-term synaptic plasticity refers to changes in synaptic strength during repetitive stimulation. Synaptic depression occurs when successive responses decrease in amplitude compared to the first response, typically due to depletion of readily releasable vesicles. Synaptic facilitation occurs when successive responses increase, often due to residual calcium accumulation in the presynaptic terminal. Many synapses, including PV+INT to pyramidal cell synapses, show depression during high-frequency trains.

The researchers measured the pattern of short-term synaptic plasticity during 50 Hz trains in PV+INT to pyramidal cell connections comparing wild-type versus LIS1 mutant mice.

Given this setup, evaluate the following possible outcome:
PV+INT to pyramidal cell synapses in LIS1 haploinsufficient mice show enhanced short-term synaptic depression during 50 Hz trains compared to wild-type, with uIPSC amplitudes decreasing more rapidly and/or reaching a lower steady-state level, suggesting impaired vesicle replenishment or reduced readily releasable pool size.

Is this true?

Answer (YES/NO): NO